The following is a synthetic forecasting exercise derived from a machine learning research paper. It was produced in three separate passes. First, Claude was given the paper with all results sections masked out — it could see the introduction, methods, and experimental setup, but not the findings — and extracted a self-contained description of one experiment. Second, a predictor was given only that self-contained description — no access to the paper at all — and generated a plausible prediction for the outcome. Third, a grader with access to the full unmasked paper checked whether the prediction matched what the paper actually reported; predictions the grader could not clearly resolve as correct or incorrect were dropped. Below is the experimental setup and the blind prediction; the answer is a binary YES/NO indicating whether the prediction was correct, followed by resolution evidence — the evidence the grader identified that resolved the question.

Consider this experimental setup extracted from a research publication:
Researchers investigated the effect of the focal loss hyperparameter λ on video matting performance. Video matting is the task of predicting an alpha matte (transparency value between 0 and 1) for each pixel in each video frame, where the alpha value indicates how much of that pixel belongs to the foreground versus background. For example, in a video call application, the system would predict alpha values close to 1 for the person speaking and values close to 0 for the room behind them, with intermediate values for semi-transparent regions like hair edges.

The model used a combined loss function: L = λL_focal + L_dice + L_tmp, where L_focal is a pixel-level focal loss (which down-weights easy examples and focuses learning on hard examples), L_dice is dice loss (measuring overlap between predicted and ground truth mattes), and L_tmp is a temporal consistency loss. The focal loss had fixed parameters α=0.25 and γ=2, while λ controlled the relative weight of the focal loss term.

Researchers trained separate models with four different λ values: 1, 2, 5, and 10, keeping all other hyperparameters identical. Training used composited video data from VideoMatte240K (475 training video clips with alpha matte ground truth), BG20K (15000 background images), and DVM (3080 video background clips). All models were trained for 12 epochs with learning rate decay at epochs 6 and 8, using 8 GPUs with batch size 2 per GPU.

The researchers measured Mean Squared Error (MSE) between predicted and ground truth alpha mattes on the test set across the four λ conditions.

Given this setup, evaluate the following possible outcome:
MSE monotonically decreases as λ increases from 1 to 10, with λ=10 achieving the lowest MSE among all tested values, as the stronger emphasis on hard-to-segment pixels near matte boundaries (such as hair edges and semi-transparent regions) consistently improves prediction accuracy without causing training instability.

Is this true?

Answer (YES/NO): NO